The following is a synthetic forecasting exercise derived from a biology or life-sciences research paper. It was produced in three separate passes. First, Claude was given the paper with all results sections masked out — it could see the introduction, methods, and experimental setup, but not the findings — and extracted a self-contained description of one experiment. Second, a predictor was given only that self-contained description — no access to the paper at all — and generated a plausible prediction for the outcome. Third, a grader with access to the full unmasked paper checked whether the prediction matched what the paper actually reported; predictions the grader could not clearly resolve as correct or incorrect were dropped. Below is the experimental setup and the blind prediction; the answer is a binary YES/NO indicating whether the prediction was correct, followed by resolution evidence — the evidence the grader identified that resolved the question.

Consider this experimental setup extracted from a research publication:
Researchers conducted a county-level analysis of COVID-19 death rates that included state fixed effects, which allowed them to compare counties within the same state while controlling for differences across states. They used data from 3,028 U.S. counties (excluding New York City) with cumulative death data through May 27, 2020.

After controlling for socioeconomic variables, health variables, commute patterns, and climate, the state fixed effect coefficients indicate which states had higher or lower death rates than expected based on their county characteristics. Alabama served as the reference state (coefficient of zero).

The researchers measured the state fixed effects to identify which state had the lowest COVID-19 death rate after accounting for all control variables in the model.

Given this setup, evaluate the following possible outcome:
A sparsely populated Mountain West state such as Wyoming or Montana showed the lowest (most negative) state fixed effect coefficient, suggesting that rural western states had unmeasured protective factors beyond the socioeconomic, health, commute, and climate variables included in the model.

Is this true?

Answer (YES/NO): NO